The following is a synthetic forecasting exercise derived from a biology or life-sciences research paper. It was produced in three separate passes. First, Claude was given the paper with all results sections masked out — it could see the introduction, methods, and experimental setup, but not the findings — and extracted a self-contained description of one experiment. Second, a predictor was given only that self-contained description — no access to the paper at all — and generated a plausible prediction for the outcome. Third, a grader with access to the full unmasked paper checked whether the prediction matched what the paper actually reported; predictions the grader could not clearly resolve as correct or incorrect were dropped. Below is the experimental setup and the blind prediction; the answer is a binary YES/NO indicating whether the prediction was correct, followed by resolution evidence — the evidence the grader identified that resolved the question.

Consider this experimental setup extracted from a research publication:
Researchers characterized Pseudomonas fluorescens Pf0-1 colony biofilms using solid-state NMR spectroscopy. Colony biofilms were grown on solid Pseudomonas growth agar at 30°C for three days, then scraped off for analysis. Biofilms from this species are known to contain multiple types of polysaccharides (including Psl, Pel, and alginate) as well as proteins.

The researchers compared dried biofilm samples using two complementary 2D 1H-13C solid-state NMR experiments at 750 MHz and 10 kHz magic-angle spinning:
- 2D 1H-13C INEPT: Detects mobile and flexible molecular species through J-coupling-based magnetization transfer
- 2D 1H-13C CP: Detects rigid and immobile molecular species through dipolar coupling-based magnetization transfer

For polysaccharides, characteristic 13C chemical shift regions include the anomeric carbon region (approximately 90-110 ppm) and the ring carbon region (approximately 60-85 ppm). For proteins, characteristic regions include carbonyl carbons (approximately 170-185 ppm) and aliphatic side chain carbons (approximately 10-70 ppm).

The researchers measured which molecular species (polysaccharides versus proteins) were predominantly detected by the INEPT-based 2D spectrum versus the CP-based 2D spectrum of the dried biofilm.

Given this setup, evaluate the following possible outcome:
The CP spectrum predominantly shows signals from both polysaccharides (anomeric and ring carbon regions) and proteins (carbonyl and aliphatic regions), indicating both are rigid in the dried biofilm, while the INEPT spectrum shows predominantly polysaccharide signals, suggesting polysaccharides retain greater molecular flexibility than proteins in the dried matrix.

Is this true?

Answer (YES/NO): NO